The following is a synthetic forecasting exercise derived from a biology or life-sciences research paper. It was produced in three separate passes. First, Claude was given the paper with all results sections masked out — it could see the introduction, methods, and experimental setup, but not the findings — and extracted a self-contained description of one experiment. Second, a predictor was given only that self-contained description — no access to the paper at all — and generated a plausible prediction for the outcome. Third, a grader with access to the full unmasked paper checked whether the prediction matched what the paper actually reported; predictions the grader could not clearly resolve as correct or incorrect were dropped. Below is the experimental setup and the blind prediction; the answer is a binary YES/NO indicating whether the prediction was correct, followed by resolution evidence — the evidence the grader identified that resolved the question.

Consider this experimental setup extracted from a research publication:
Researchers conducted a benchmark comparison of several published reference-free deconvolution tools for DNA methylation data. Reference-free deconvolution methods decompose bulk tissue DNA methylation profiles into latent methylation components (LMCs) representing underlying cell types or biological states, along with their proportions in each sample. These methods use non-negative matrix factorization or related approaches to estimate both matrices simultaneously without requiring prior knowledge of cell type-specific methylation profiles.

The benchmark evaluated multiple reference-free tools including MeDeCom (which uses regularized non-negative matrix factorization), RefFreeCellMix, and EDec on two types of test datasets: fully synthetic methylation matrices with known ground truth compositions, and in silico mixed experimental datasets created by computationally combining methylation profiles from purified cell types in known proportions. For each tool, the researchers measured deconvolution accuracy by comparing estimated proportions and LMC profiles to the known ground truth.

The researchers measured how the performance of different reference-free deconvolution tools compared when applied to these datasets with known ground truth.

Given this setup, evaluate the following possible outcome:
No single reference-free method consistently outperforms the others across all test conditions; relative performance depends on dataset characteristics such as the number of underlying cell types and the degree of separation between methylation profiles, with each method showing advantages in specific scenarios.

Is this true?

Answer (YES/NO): NO